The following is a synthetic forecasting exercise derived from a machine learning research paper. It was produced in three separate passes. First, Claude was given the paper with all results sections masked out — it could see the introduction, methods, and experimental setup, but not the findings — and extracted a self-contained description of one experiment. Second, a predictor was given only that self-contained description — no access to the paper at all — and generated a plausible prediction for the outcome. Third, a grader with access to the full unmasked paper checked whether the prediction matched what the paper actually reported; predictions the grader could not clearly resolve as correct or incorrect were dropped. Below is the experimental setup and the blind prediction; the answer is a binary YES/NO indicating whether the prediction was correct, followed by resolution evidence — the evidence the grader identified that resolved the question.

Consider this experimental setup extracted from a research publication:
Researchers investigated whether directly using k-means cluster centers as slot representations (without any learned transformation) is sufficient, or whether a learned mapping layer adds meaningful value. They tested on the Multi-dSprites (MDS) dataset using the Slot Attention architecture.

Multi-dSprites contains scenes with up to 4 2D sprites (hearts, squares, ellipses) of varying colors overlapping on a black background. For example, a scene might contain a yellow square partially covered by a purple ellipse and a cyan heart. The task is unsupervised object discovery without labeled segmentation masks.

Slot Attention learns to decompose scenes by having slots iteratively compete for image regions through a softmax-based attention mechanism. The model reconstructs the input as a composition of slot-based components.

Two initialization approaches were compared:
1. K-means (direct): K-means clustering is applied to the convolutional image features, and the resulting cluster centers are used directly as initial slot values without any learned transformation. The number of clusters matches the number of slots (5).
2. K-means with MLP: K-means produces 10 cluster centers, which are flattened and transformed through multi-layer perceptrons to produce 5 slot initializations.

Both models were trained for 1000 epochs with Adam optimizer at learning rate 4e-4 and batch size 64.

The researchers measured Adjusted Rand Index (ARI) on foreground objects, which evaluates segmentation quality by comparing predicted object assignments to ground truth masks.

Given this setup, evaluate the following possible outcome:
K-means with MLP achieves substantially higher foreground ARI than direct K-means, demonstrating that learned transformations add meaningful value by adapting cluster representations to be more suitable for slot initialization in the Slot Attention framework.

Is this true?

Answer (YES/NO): YES